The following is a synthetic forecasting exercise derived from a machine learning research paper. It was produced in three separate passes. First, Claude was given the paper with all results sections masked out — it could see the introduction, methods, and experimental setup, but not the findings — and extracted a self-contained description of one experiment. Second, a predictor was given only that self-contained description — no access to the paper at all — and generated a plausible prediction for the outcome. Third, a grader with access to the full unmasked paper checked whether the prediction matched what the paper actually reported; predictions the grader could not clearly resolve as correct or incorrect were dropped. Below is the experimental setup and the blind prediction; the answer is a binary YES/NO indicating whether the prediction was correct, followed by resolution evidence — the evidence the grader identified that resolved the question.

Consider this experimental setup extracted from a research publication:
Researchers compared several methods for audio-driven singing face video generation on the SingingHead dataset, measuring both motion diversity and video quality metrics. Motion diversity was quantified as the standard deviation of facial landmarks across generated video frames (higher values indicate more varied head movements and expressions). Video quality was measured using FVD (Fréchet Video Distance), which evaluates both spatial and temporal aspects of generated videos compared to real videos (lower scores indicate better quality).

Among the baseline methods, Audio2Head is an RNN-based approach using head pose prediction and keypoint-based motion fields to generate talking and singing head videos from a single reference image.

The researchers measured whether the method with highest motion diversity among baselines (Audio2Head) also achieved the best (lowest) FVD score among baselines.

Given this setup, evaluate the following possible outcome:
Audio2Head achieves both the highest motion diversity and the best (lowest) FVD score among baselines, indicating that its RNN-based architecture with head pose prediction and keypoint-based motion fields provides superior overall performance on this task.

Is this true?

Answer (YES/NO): NO